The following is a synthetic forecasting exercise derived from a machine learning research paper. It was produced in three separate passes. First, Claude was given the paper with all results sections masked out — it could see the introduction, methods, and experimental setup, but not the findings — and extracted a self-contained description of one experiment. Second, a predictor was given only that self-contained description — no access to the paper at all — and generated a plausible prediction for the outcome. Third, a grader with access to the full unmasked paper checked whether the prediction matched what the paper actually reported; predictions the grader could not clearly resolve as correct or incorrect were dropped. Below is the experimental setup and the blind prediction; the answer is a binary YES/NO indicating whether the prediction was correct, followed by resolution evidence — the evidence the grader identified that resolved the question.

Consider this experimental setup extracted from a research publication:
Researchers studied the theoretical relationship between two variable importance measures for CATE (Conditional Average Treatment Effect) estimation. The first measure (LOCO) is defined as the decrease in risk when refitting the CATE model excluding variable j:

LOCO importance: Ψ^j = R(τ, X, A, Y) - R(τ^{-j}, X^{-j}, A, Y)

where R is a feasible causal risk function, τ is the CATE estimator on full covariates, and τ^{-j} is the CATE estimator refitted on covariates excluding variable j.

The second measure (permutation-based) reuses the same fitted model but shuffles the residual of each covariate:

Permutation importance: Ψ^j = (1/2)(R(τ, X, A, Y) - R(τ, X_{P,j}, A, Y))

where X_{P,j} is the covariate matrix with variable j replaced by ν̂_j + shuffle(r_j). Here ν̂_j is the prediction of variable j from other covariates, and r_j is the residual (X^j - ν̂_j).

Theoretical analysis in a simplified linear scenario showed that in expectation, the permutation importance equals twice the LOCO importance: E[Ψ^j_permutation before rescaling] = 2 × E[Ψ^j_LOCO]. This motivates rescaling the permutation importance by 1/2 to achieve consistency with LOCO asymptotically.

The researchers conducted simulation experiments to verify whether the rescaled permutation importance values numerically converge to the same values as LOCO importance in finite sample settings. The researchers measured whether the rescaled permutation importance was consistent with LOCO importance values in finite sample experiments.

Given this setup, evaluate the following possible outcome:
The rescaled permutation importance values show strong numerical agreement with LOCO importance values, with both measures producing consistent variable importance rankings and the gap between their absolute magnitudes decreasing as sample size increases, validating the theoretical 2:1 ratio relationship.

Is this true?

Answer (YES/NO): YES